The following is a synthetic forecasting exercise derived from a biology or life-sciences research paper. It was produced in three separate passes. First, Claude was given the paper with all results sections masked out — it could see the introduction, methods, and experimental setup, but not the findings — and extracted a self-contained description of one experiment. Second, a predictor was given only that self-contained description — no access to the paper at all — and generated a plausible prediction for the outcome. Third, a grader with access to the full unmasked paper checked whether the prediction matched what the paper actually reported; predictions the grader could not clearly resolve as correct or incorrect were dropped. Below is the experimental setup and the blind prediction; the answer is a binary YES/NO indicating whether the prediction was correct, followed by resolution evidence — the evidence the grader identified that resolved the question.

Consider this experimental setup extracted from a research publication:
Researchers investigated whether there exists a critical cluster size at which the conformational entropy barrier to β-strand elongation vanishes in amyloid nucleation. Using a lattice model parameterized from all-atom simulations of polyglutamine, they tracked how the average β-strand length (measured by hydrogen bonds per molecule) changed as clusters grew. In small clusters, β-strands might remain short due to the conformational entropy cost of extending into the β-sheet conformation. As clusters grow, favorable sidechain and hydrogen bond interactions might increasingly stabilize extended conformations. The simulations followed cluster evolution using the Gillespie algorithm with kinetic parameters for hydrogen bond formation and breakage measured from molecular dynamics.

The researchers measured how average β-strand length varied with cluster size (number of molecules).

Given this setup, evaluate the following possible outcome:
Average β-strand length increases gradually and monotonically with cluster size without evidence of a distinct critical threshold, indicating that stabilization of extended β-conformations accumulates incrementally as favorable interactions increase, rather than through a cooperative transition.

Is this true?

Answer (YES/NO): NO